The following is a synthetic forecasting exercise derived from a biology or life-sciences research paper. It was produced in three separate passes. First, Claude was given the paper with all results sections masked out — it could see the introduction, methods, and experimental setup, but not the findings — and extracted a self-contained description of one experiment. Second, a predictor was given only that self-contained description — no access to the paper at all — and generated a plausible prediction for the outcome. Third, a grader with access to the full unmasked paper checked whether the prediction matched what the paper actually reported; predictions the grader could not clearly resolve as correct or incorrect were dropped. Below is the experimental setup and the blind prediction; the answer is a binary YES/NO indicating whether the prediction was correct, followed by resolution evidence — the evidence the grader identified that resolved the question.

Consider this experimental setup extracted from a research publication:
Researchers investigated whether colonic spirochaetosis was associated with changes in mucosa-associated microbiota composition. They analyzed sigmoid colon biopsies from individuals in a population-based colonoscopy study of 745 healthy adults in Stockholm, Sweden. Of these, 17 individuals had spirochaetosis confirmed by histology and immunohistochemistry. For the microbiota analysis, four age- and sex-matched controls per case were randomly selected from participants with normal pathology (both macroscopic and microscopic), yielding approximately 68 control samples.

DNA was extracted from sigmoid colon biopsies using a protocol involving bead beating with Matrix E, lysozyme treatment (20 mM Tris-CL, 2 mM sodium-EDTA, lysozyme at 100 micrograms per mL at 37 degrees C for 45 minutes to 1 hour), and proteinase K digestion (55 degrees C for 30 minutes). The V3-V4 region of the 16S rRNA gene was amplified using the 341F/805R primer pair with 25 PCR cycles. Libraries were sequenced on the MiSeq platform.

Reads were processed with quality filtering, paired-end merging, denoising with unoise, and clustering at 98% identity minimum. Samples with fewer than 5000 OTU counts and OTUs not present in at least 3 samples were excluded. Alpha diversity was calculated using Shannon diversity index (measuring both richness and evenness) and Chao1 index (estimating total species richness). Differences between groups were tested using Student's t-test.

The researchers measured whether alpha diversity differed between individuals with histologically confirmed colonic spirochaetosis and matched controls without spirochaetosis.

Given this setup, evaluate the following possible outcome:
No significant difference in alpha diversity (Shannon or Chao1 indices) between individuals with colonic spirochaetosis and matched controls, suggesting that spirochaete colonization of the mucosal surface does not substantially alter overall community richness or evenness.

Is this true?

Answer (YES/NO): YES